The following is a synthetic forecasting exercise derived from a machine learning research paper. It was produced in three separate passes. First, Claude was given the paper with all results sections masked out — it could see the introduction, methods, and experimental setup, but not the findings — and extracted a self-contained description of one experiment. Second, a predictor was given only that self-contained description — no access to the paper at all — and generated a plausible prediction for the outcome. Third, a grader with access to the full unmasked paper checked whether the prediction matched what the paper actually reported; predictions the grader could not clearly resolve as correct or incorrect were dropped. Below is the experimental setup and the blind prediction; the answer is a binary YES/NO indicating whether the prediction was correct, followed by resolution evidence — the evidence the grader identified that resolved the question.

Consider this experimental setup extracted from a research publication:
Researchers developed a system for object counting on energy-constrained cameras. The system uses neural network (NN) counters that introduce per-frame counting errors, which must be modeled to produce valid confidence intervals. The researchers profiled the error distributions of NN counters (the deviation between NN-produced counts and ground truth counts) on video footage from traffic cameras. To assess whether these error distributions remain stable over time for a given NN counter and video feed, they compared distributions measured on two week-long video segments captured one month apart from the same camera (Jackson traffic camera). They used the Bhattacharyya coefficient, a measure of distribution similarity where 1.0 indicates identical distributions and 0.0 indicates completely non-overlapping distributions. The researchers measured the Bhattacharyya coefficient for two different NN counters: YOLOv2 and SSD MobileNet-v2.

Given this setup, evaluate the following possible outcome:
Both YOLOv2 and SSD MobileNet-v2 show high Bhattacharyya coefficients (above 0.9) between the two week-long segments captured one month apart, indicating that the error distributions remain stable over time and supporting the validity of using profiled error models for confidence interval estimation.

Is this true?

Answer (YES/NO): NO